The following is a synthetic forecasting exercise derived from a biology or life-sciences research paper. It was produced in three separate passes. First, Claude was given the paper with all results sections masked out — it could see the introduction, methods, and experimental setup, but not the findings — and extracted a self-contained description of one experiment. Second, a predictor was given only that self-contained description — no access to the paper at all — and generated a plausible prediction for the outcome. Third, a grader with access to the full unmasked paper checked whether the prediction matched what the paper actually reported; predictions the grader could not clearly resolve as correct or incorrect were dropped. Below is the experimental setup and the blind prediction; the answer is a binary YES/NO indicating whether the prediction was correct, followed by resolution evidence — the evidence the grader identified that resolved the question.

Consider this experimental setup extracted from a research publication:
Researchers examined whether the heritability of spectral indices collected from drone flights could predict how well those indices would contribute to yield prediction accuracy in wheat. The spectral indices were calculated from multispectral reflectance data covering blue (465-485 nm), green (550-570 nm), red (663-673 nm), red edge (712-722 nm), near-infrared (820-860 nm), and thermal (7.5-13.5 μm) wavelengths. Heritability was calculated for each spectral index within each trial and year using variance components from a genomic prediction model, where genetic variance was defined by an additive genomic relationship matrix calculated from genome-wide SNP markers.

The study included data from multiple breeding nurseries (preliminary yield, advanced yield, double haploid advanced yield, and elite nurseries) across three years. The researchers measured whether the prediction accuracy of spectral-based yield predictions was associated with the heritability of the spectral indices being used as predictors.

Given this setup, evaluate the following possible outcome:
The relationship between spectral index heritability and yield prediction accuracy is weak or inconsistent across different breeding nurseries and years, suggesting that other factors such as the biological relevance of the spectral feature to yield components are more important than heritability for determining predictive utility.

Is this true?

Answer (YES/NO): NO